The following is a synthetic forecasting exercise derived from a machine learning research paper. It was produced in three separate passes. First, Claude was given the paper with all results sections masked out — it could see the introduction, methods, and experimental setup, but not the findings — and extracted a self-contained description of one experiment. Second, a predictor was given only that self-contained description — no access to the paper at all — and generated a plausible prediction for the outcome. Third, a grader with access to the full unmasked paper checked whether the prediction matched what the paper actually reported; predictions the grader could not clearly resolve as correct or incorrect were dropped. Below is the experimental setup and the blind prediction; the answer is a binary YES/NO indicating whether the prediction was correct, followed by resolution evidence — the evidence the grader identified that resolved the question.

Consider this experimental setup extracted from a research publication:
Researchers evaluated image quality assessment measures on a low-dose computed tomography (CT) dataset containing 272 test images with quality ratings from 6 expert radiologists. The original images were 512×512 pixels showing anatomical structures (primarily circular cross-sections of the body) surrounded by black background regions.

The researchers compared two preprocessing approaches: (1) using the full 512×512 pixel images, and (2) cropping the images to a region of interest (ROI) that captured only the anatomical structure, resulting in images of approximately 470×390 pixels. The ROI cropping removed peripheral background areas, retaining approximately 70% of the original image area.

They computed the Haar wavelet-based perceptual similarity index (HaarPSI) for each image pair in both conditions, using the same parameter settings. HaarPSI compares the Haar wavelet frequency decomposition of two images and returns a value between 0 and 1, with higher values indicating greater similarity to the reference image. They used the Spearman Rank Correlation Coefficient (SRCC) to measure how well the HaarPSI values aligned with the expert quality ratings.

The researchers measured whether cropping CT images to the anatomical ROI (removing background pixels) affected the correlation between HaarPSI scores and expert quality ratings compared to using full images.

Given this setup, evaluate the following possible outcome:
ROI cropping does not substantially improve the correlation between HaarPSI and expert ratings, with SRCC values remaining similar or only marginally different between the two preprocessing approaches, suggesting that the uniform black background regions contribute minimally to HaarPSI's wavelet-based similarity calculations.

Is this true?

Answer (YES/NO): NO